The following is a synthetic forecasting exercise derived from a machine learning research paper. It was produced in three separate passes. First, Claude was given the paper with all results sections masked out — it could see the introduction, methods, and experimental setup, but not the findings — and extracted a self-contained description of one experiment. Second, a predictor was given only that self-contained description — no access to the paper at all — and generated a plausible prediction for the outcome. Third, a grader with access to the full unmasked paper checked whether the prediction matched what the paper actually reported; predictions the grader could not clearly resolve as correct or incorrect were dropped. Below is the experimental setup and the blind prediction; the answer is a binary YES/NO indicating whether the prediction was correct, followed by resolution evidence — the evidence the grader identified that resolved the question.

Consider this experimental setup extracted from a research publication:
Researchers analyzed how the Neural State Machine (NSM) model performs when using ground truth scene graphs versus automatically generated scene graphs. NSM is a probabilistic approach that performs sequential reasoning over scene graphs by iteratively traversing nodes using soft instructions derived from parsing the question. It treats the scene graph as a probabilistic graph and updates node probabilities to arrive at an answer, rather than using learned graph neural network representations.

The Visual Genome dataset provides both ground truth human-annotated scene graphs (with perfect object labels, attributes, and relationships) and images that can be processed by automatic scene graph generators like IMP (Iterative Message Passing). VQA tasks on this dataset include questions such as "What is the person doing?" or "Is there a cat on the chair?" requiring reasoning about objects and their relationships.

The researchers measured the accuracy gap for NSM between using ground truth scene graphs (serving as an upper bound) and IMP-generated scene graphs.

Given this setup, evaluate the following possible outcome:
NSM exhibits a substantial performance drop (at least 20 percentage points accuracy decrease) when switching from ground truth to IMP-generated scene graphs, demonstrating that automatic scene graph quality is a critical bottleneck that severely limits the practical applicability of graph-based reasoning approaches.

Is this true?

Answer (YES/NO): NO